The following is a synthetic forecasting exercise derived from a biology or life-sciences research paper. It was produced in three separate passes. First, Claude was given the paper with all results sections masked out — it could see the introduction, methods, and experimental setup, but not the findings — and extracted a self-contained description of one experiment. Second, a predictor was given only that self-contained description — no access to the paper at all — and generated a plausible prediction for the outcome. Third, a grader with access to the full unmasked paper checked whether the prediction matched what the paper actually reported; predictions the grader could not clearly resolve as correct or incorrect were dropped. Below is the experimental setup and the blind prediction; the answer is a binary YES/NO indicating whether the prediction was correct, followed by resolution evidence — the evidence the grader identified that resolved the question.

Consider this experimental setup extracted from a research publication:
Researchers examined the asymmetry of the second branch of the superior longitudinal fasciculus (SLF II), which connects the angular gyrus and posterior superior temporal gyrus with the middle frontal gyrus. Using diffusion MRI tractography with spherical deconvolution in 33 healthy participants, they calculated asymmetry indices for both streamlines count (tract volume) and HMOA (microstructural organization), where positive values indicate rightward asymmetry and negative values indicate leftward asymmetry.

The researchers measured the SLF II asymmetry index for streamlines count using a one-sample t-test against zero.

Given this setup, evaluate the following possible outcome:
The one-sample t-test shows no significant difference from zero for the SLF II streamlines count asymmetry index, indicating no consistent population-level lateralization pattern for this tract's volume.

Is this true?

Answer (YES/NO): YES